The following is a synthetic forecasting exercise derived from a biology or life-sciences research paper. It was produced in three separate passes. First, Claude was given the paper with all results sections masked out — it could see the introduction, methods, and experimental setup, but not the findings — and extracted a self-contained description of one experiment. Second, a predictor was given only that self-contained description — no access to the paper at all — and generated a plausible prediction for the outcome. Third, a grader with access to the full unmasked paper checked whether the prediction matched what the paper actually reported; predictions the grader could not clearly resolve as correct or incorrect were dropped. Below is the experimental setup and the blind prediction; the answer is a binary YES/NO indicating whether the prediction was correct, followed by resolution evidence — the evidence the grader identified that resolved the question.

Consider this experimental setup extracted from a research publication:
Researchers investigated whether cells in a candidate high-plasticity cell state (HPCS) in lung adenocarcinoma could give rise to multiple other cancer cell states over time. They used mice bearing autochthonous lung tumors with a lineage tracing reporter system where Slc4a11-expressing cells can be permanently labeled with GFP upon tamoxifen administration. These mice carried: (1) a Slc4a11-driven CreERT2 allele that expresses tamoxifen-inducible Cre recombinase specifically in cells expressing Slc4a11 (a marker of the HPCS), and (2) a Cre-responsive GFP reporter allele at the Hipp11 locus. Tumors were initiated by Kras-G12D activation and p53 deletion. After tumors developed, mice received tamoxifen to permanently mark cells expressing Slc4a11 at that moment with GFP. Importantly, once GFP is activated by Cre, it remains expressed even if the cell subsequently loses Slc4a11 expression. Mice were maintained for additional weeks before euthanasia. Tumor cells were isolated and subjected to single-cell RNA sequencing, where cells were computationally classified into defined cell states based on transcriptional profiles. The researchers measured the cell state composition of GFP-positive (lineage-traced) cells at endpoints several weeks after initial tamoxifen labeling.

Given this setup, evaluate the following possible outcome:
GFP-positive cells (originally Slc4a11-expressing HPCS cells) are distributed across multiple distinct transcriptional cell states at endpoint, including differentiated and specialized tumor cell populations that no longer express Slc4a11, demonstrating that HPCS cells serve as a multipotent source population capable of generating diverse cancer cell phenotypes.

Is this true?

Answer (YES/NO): YES